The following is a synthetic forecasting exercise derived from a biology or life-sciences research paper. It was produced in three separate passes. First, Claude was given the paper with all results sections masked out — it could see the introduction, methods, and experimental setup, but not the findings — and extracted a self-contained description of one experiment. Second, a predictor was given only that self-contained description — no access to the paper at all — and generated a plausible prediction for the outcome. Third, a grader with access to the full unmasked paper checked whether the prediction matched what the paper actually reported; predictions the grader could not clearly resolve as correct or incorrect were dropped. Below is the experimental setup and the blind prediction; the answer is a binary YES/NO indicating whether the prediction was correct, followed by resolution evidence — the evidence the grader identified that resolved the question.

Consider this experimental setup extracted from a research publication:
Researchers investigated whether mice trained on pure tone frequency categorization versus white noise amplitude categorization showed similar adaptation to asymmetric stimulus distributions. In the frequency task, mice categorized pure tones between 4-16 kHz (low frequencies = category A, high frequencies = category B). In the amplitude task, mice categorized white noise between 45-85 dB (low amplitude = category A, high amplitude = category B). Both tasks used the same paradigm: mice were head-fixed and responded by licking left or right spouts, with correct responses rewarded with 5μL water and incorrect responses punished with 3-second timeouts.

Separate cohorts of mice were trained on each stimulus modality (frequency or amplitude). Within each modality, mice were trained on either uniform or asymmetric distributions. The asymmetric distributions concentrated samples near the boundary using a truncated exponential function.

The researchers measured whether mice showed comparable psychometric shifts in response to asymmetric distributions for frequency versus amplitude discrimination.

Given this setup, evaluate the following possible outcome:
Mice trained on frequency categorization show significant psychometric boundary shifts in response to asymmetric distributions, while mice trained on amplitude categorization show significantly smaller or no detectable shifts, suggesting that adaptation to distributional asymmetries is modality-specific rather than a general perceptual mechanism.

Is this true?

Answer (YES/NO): NO